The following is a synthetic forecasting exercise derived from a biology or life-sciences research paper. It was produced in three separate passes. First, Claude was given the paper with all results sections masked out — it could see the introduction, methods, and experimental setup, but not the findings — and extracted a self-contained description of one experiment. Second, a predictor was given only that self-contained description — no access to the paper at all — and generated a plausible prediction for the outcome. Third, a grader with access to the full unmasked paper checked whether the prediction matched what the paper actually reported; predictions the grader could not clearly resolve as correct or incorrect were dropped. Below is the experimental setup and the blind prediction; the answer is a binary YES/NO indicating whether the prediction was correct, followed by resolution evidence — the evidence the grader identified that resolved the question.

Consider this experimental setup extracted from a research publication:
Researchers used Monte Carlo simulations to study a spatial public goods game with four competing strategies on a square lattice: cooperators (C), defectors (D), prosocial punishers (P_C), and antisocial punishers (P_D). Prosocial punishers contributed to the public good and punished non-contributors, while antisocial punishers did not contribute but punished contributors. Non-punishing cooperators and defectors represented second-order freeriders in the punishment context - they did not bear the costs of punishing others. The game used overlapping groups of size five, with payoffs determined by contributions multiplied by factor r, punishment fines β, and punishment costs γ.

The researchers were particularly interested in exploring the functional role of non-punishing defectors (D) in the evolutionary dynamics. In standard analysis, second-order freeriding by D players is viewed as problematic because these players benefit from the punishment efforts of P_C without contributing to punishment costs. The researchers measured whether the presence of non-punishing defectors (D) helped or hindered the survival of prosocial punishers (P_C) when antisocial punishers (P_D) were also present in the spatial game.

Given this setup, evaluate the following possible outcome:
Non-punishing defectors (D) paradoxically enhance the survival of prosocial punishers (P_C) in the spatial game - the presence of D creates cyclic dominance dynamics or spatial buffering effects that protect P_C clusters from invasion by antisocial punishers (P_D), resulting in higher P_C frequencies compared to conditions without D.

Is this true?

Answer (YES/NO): YES